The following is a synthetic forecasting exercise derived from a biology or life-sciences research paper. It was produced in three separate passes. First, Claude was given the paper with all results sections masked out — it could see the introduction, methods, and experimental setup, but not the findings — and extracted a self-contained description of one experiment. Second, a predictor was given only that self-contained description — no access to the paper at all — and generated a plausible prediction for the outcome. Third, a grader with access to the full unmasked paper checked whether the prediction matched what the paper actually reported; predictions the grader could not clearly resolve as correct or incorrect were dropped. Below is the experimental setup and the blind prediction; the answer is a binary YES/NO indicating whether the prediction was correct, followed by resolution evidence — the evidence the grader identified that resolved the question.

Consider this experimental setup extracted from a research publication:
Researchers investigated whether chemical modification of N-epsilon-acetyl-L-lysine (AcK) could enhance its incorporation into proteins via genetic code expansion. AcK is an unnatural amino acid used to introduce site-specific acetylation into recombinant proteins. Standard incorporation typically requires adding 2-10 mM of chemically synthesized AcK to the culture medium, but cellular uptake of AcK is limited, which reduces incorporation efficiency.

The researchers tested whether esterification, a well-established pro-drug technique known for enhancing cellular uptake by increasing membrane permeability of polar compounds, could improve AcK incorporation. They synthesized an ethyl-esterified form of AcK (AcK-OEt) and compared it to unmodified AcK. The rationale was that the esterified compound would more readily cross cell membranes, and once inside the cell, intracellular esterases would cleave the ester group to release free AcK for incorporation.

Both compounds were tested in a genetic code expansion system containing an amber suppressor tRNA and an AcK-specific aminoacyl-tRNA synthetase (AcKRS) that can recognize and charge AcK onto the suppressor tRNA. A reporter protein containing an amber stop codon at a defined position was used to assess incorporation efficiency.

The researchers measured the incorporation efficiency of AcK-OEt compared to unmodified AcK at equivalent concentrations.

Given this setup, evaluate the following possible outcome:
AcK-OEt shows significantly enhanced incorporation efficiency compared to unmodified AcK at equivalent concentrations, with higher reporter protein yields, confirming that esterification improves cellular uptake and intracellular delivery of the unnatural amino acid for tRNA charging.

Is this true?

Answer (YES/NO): YES